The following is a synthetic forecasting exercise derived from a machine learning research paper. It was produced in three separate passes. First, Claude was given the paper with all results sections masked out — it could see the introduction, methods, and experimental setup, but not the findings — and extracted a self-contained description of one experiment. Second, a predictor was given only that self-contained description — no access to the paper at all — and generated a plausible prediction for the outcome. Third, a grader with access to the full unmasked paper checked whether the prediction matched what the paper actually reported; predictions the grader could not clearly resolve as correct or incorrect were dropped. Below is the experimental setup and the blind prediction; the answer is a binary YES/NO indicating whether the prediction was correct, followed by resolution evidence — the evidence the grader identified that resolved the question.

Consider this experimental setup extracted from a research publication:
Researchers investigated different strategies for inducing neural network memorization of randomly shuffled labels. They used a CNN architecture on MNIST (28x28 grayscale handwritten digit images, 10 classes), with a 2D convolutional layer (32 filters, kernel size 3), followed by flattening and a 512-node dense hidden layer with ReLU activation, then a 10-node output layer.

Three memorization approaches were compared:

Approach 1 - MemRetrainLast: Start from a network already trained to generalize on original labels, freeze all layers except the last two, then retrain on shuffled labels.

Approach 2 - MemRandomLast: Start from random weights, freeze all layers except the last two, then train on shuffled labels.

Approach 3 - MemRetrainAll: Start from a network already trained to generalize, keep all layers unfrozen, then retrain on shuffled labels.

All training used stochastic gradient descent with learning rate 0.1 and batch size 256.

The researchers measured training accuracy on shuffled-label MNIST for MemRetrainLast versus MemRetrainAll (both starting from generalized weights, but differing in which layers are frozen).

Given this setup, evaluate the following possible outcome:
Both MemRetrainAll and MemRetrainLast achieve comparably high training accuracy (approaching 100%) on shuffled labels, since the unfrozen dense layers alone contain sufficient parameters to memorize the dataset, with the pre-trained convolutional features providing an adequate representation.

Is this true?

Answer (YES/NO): NO